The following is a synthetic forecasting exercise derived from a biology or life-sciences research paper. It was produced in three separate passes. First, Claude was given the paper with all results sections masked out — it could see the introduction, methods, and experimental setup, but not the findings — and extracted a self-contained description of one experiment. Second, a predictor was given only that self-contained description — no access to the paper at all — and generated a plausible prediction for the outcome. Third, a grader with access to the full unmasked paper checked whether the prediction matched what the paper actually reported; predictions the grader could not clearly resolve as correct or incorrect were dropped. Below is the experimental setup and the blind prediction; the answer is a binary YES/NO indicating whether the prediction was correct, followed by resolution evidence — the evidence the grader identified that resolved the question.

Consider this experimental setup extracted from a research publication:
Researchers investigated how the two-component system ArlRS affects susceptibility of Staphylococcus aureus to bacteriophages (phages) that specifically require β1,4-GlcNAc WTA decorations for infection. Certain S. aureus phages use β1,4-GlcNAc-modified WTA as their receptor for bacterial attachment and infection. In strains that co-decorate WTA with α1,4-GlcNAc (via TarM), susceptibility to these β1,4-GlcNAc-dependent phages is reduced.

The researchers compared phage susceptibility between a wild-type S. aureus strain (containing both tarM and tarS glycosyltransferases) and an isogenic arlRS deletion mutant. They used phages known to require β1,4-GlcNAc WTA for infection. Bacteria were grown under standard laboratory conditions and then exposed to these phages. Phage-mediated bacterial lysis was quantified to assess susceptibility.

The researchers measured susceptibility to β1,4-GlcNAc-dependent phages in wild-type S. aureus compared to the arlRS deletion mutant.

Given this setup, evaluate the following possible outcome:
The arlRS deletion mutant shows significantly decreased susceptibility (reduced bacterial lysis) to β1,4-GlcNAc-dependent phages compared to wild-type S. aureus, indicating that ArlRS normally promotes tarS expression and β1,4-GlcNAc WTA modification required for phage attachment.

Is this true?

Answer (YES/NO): NO